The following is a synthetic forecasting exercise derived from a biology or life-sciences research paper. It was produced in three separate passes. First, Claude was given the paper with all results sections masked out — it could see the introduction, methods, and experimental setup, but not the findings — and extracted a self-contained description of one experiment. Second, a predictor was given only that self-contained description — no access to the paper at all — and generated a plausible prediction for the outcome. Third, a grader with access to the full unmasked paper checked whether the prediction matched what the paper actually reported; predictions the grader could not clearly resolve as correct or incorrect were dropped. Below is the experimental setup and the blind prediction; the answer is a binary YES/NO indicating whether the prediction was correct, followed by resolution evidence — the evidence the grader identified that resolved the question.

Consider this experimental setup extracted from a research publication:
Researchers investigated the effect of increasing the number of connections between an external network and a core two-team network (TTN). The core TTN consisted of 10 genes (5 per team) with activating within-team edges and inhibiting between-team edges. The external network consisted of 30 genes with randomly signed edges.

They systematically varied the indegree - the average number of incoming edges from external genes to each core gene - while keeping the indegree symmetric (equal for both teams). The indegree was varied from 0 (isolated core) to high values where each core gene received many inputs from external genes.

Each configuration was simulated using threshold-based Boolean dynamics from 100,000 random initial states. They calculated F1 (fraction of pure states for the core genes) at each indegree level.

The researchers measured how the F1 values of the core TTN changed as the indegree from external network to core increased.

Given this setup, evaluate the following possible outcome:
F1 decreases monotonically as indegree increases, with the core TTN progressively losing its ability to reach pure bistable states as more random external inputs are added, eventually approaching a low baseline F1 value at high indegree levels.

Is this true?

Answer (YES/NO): NO